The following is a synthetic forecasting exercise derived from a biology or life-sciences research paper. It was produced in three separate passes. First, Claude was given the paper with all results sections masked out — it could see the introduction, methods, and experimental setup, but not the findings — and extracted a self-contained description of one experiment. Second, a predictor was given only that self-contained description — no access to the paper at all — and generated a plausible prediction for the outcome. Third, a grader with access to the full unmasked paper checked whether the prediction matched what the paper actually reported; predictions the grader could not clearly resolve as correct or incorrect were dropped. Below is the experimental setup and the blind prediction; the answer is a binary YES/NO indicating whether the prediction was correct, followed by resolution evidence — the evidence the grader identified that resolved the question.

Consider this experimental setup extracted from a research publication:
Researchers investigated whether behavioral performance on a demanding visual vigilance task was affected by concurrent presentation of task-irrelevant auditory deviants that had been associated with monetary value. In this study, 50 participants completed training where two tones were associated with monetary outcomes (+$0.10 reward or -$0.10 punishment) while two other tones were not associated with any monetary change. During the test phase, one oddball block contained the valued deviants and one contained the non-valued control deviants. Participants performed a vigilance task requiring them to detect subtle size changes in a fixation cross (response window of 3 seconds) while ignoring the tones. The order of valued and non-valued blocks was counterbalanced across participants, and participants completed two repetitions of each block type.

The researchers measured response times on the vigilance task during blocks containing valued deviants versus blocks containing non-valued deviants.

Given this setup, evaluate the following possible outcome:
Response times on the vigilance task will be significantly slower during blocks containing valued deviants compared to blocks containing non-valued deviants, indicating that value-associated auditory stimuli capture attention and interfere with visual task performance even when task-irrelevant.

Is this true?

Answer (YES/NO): NO